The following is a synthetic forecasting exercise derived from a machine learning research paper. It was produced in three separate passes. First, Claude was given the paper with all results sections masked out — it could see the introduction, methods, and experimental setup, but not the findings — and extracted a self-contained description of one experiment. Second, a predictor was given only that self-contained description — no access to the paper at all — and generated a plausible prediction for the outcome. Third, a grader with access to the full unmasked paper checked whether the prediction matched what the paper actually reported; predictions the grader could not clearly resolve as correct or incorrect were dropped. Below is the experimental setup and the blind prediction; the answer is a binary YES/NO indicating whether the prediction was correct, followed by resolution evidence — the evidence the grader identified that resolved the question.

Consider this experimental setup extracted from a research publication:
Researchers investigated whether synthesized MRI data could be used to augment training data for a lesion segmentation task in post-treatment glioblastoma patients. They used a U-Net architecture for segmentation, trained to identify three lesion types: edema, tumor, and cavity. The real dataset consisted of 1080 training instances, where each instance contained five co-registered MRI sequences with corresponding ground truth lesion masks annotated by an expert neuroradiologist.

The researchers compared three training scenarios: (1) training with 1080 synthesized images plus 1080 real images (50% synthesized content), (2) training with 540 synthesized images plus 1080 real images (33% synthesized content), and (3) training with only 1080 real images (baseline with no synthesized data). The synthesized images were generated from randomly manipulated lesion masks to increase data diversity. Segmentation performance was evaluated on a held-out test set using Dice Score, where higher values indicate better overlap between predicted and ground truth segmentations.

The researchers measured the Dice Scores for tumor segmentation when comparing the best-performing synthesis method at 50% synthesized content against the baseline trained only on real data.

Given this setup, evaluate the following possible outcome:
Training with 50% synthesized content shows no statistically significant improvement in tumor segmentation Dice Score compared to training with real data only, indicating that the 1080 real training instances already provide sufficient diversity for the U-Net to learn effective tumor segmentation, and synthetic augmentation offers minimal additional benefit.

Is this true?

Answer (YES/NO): NO